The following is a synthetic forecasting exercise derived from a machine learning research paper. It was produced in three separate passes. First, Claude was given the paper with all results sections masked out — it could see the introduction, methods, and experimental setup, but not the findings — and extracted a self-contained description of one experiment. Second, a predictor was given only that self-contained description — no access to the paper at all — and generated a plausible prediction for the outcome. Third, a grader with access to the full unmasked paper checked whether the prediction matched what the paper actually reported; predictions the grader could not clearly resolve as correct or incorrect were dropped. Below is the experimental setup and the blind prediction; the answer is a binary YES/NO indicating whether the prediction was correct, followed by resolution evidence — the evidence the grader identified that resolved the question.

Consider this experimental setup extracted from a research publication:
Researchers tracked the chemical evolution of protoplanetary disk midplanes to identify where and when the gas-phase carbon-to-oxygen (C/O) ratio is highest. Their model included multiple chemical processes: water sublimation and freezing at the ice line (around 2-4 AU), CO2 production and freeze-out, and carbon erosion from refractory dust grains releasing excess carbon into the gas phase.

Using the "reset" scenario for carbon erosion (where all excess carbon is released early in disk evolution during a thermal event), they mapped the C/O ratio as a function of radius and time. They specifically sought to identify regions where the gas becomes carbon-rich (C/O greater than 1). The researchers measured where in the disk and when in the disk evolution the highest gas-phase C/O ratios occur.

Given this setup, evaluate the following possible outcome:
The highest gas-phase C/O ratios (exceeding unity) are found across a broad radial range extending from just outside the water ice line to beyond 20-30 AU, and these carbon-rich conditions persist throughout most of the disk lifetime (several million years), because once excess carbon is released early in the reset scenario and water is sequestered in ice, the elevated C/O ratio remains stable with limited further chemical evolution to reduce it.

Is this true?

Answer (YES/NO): NO